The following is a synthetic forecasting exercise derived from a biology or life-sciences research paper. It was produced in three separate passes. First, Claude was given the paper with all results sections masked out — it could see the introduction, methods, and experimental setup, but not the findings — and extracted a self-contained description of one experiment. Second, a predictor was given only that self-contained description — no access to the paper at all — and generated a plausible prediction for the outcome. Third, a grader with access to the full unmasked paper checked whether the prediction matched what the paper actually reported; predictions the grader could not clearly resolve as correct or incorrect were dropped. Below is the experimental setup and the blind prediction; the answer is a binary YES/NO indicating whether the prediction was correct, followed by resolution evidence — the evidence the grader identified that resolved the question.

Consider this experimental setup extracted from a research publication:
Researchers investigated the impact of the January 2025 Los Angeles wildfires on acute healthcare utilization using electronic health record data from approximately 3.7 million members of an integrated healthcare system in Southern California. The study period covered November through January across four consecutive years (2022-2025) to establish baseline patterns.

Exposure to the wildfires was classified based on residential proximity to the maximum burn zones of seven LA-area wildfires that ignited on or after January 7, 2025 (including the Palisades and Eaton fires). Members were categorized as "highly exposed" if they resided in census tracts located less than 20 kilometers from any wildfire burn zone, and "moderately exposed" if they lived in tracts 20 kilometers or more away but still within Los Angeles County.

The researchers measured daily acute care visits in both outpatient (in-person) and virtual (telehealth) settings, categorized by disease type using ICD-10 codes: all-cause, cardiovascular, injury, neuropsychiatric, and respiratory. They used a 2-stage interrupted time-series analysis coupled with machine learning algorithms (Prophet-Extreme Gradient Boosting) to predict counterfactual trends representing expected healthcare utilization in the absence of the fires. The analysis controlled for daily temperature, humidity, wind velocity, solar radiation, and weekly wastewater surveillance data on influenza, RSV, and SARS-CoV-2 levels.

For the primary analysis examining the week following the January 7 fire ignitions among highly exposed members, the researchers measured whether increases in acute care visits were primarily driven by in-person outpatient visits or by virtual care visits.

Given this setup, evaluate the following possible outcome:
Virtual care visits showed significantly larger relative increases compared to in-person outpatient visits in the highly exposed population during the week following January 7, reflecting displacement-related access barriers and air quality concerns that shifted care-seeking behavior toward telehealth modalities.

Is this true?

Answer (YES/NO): YES